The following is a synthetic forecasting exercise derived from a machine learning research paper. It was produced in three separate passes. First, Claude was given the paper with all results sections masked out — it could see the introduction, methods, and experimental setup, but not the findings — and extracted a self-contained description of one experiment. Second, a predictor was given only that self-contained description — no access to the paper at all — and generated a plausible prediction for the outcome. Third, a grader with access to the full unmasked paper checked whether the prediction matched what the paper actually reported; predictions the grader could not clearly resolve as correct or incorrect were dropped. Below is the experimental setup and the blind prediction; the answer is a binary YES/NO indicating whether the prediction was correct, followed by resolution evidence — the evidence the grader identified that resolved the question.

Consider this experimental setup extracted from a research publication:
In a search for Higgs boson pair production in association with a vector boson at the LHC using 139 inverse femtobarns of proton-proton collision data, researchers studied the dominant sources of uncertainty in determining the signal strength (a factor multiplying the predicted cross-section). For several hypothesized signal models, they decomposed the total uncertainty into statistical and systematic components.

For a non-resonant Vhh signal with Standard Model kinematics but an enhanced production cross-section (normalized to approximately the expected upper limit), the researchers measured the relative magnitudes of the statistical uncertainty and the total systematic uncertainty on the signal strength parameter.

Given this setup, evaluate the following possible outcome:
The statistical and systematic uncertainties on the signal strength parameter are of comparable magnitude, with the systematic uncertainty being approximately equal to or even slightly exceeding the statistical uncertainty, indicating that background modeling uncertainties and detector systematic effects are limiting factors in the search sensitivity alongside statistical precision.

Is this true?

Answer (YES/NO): NO